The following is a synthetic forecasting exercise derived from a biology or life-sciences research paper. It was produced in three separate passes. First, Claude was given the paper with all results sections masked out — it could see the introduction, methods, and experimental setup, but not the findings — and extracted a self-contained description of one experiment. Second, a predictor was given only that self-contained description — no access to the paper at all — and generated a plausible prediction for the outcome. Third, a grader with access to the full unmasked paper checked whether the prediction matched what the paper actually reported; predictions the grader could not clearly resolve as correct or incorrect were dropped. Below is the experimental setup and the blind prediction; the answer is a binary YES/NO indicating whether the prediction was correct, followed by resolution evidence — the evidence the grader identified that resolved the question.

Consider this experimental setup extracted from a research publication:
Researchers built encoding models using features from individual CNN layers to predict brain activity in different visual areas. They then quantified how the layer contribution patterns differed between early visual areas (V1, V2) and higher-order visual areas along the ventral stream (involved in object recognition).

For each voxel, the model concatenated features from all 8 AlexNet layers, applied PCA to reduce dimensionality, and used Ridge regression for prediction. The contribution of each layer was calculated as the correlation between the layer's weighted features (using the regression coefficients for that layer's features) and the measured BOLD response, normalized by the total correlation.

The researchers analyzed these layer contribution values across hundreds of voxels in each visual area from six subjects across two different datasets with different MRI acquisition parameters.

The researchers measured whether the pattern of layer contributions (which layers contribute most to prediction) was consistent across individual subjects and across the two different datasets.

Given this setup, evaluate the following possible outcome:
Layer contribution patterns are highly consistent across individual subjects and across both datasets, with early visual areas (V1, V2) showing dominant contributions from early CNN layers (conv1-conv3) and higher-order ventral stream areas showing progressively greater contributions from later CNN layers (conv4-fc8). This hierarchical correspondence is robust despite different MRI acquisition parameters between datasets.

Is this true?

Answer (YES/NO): NO